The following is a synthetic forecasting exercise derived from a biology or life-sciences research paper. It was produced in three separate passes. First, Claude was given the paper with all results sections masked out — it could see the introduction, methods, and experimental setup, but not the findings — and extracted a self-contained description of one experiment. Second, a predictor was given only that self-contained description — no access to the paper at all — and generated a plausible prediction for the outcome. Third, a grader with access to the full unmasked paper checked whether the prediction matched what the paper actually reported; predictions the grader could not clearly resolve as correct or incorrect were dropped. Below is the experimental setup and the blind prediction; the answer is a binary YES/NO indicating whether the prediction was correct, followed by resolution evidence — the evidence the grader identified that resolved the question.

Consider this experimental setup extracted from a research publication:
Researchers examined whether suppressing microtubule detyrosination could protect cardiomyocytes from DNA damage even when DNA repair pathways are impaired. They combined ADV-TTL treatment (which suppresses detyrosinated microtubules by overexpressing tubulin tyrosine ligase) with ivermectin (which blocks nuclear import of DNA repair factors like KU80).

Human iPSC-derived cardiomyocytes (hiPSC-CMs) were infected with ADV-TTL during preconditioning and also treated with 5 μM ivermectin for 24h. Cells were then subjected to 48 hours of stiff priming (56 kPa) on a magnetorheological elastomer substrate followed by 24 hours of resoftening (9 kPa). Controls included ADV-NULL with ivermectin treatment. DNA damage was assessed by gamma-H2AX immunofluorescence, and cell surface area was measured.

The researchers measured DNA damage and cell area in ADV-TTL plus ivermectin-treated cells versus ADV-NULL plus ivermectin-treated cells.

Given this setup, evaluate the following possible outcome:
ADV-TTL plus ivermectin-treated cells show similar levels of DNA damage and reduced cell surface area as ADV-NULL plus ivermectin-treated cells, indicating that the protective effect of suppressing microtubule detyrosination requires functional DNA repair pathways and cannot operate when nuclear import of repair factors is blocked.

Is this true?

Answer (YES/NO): NO